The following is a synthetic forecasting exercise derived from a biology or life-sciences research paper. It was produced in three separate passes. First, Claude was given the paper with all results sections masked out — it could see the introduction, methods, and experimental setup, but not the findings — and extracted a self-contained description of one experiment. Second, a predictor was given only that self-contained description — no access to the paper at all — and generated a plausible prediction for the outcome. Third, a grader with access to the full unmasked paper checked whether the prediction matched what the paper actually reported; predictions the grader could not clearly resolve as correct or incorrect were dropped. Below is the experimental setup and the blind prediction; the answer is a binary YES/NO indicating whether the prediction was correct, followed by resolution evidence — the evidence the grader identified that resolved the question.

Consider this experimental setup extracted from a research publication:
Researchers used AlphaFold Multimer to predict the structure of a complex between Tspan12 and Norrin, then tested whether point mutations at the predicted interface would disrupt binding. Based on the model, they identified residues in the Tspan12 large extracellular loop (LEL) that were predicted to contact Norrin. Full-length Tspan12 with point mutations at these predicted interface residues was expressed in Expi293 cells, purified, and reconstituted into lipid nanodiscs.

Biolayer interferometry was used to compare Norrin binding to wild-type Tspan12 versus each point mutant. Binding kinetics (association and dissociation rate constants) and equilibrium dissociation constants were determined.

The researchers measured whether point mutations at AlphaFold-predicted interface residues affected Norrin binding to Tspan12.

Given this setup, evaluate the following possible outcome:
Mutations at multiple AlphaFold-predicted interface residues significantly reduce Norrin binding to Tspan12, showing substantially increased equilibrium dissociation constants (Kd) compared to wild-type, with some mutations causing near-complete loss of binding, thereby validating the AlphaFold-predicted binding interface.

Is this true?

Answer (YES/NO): YES